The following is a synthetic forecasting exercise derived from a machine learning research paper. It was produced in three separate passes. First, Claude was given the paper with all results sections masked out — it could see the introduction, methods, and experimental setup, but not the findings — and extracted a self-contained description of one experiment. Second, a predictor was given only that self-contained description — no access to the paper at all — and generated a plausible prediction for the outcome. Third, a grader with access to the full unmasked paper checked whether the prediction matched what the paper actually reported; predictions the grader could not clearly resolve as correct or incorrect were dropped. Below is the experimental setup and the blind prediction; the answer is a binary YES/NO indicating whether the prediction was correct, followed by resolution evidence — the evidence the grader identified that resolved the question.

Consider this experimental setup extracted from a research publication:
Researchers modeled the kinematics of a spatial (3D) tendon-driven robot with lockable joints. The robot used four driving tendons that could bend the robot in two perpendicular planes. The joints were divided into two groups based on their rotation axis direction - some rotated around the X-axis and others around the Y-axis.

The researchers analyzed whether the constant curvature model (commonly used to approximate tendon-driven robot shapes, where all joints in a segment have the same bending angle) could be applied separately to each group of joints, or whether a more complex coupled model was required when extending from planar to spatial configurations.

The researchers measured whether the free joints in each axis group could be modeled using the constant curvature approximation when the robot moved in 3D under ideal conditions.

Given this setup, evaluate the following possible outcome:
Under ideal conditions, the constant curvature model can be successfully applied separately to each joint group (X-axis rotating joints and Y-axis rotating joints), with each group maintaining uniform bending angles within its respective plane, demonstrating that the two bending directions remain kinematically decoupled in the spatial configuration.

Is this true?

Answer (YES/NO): YES